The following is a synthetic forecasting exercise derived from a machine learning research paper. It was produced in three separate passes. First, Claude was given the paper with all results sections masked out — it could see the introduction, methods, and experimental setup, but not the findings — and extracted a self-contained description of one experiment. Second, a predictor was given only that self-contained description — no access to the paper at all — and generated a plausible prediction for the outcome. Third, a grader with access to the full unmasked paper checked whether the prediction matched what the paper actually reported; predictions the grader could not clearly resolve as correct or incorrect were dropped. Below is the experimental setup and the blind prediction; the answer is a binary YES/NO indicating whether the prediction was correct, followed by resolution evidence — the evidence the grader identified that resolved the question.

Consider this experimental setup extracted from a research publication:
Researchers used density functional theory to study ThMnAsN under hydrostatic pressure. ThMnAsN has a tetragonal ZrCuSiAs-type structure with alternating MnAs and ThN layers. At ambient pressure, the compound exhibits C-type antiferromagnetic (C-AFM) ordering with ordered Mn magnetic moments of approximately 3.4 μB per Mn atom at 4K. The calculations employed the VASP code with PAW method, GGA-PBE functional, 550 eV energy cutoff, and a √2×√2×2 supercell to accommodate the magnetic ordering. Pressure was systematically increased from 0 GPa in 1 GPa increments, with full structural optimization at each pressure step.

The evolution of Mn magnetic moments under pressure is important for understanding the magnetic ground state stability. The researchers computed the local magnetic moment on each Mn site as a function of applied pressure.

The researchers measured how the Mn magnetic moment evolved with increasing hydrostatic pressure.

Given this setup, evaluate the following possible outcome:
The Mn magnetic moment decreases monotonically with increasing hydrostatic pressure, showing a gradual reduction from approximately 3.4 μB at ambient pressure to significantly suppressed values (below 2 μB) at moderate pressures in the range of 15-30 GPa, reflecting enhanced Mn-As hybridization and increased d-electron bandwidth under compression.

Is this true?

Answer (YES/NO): NO